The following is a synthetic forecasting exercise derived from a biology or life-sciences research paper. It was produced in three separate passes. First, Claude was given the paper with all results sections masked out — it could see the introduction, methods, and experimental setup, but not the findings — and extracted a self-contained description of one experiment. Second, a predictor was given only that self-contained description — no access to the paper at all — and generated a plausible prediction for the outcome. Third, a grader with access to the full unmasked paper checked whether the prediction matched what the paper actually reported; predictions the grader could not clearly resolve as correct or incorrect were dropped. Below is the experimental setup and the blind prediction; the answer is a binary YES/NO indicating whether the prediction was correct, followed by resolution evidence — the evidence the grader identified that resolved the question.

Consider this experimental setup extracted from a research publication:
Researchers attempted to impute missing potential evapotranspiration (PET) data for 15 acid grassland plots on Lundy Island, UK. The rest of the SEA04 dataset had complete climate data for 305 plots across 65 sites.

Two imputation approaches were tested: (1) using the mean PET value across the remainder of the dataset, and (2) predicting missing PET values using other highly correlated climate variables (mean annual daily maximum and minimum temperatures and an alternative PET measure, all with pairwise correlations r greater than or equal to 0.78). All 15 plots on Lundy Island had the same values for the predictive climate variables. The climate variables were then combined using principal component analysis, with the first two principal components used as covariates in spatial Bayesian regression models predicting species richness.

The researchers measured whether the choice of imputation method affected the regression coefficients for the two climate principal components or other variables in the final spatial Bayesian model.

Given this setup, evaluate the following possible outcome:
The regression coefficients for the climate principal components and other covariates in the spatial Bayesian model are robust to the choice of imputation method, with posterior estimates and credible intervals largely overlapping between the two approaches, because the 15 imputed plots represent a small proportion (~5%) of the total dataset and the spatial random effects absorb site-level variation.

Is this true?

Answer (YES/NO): YES